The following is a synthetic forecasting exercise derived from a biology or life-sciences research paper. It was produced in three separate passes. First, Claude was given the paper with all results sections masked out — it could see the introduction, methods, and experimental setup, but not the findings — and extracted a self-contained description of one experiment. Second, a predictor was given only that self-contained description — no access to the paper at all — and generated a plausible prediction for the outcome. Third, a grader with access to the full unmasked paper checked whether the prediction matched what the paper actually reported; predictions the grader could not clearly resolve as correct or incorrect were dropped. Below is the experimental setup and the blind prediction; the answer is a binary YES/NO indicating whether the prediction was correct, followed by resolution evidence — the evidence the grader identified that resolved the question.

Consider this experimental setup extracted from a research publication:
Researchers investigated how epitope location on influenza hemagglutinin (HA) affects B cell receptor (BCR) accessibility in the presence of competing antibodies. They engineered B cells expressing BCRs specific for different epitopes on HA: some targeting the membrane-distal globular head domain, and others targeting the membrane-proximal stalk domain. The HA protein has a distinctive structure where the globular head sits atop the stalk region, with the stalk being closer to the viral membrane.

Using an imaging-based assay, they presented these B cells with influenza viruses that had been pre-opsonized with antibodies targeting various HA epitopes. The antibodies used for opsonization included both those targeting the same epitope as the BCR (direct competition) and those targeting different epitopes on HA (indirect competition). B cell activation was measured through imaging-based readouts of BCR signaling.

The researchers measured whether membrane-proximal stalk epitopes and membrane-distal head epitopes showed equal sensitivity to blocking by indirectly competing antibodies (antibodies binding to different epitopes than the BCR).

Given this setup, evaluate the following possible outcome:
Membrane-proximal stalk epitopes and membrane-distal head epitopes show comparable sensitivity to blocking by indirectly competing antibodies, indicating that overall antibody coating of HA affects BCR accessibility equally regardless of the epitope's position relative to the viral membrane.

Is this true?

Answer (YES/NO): NO